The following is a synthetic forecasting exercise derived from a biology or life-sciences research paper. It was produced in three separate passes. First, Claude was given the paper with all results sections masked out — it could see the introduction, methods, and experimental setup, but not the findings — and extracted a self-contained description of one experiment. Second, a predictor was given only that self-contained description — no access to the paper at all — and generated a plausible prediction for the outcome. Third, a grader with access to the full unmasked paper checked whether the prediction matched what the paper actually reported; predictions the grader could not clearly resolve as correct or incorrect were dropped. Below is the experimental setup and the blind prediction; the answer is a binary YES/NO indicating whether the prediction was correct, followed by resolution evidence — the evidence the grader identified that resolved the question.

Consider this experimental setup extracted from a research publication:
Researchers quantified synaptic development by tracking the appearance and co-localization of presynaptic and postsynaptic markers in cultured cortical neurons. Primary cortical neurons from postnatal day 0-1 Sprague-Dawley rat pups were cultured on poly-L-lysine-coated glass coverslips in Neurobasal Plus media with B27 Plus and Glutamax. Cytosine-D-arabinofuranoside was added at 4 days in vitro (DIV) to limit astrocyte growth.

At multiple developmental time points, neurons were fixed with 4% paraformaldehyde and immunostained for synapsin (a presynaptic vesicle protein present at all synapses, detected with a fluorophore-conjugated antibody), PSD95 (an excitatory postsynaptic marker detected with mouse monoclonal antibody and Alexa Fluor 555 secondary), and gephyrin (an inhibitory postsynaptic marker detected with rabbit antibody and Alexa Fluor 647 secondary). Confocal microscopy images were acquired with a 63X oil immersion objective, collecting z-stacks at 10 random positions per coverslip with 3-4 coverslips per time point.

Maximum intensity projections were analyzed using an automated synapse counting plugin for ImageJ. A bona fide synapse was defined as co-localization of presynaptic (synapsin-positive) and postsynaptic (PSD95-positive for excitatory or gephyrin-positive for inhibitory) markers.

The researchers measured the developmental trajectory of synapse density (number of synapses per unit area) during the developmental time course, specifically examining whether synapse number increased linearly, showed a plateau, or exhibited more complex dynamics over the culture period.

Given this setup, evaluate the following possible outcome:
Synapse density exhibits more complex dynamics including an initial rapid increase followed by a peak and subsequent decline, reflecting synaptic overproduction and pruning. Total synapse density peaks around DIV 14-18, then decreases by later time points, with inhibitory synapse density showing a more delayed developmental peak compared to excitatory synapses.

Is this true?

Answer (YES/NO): NO